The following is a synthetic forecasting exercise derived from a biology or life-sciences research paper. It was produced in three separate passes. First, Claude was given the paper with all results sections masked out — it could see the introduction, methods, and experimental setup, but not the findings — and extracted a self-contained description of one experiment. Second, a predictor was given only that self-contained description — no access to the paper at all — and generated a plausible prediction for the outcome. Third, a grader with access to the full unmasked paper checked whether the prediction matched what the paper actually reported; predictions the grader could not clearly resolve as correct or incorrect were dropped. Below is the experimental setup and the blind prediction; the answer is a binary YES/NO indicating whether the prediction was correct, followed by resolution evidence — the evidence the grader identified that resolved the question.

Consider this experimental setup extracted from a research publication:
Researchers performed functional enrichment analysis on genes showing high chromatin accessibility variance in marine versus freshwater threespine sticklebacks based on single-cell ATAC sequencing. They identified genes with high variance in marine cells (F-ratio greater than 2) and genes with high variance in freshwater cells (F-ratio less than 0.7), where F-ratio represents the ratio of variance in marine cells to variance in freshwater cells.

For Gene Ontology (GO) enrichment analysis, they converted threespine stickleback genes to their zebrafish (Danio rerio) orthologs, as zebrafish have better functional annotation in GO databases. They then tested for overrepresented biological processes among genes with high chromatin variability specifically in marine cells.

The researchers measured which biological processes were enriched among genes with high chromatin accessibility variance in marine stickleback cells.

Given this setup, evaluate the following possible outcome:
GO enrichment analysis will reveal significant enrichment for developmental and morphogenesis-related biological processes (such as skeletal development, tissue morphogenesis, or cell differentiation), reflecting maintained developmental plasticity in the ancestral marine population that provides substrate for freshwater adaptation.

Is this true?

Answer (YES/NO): NO